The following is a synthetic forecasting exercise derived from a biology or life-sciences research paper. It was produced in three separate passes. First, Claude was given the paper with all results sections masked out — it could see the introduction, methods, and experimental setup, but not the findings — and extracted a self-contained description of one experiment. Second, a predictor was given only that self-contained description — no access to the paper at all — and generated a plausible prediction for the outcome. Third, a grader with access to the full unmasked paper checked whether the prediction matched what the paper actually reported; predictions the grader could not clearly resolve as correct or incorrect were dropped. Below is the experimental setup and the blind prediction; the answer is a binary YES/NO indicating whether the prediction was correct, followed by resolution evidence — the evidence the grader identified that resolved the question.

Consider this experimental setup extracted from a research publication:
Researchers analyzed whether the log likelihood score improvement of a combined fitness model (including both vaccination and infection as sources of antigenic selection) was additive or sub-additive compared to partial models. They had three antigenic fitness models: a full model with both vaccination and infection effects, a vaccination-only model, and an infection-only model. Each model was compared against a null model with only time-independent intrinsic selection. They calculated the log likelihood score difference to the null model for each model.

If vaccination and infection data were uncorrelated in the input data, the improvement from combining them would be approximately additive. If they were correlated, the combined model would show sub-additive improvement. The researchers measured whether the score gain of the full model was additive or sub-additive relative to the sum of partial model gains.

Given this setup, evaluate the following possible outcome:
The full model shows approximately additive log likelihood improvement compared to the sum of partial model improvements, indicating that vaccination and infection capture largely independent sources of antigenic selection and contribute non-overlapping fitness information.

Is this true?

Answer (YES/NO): NO